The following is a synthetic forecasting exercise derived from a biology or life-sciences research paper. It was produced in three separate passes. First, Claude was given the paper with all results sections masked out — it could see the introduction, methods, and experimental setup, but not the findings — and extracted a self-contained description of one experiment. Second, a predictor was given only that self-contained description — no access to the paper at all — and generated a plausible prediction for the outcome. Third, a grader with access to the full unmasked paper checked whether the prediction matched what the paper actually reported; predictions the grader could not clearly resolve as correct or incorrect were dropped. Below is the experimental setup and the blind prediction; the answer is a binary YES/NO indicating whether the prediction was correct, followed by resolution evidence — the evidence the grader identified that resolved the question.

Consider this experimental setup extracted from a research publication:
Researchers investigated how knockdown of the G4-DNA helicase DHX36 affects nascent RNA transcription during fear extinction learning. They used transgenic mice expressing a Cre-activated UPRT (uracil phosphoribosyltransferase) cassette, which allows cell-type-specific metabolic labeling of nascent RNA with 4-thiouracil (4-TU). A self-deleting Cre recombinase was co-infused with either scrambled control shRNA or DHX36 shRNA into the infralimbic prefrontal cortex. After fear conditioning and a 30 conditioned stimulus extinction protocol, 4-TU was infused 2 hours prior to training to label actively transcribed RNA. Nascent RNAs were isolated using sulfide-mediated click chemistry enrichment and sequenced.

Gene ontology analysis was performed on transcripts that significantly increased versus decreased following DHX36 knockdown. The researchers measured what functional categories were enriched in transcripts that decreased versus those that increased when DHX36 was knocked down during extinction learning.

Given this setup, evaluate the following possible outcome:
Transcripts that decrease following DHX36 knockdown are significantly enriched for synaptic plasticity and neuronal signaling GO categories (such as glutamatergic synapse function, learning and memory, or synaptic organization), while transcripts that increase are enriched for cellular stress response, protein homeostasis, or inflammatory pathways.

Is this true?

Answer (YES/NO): NO